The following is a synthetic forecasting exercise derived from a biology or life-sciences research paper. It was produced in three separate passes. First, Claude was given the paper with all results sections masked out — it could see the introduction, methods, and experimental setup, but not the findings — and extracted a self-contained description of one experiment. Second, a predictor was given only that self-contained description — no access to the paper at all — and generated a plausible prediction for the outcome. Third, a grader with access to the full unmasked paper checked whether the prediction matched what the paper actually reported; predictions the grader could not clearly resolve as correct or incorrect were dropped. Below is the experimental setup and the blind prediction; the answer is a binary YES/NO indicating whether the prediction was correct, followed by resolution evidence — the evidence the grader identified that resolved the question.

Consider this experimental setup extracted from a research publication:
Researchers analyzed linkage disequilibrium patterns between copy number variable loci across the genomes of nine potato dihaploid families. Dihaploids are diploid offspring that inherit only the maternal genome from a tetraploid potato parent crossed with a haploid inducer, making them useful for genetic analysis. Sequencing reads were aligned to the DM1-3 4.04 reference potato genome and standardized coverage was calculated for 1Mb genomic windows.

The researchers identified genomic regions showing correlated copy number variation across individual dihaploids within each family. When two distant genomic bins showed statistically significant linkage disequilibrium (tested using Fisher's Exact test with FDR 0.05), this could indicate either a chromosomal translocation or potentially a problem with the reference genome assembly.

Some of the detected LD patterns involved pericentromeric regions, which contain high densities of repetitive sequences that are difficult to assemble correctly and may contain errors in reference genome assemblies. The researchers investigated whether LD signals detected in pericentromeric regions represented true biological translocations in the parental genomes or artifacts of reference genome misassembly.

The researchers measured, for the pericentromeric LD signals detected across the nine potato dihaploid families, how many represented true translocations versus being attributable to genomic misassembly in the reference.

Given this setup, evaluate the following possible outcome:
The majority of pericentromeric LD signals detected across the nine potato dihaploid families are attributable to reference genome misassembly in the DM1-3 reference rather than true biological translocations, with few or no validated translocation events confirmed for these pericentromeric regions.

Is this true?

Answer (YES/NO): YES